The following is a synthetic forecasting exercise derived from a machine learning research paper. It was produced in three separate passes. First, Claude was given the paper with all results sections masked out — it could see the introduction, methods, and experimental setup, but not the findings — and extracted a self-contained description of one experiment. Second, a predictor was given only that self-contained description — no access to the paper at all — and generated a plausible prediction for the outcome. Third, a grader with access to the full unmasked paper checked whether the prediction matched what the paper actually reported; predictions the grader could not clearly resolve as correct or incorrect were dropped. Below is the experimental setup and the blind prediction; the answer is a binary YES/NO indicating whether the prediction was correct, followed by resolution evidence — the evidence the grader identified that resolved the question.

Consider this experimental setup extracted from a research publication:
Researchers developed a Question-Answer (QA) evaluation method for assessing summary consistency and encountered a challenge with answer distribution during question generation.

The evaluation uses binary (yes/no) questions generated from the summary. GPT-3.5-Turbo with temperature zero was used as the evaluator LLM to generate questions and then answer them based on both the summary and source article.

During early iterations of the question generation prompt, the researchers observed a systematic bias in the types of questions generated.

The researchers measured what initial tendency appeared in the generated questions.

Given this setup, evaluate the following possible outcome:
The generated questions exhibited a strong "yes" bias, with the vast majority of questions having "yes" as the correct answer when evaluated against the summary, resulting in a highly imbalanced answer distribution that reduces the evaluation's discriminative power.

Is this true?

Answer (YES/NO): YES